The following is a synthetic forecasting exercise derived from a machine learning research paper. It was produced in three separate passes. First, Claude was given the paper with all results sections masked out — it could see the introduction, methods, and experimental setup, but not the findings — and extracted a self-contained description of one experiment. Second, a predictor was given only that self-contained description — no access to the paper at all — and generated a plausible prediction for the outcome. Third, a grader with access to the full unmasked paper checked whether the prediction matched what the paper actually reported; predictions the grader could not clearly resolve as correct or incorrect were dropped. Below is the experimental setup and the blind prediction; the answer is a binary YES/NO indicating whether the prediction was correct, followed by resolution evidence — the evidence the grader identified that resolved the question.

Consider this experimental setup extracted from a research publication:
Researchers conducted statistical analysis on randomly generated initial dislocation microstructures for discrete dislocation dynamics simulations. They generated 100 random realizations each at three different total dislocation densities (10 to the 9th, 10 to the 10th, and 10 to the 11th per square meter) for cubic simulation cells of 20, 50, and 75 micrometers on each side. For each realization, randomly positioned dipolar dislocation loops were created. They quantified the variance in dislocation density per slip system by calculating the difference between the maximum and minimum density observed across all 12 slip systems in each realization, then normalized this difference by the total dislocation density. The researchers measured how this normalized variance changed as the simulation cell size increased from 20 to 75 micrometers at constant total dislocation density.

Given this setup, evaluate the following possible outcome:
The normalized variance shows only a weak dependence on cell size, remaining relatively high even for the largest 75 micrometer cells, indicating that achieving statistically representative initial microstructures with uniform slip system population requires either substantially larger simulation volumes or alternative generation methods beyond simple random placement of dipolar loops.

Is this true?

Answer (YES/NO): NO